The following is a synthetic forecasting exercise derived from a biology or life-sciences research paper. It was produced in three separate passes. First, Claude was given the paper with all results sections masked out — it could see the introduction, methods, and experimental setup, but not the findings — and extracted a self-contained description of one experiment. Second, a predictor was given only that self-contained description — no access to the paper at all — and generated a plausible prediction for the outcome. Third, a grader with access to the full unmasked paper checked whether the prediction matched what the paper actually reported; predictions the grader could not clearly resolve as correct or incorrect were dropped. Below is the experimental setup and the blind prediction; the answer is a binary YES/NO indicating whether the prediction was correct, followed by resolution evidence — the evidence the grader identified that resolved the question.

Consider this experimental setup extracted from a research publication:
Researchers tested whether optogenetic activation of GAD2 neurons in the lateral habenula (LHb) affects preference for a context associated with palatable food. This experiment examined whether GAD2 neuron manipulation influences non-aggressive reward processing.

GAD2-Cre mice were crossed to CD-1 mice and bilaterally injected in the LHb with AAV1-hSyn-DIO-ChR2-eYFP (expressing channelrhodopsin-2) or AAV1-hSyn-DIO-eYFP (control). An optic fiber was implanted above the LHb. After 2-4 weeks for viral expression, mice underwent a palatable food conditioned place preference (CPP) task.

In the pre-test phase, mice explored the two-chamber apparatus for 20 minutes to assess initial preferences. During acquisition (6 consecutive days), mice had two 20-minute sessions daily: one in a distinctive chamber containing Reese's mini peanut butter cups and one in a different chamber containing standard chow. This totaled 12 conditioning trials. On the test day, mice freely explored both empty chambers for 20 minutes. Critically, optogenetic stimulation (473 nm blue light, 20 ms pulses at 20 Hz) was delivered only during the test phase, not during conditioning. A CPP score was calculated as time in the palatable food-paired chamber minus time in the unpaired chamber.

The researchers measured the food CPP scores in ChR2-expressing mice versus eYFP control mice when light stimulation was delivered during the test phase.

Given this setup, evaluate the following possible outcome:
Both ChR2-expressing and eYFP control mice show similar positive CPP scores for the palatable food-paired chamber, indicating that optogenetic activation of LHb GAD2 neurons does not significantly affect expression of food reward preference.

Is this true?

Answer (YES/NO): YES